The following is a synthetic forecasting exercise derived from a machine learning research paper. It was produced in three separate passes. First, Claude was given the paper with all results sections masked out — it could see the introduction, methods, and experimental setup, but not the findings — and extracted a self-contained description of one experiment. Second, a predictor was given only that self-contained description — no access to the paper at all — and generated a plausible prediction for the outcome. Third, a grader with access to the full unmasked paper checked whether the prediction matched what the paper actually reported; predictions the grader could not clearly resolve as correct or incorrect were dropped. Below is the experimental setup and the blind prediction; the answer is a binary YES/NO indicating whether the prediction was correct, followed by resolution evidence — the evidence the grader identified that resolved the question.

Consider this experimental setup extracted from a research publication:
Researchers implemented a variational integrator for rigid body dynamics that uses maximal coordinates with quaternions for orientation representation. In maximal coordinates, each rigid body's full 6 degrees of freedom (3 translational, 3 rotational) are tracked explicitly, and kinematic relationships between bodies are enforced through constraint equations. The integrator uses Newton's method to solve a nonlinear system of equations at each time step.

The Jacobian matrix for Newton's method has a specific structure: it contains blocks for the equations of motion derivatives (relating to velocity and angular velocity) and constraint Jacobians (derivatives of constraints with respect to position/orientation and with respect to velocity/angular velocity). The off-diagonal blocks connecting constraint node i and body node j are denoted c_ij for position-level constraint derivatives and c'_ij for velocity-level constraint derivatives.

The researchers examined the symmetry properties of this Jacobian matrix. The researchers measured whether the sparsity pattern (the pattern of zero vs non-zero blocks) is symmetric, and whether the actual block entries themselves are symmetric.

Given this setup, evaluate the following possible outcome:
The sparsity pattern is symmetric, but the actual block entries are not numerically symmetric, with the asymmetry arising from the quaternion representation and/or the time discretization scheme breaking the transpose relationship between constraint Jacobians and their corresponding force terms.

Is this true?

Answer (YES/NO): YES